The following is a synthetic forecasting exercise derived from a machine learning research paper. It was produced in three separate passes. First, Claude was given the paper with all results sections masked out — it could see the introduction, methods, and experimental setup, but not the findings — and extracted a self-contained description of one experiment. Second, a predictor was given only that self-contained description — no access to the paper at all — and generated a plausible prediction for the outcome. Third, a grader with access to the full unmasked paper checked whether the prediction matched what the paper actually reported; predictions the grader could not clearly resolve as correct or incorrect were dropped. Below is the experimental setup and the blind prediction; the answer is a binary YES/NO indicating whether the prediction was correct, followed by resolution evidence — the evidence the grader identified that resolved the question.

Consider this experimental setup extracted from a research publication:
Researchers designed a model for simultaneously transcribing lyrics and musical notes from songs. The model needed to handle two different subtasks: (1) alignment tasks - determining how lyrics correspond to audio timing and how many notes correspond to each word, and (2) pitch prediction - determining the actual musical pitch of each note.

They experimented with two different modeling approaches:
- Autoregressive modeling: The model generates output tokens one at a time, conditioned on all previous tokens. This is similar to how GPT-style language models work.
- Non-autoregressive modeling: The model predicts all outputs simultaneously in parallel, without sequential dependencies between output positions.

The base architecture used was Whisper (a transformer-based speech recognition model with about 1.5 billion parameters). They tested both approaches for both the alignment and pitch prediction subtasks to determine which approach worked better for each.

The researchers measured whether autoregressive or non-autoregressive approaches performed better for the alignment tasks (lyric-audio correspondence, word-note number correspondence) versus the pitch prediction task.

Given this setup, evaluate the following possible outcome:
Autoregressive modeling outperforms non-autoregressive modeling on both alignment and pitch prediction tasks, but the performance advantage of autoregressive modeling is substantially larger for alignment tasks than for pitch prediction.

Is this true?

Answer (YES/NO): NO